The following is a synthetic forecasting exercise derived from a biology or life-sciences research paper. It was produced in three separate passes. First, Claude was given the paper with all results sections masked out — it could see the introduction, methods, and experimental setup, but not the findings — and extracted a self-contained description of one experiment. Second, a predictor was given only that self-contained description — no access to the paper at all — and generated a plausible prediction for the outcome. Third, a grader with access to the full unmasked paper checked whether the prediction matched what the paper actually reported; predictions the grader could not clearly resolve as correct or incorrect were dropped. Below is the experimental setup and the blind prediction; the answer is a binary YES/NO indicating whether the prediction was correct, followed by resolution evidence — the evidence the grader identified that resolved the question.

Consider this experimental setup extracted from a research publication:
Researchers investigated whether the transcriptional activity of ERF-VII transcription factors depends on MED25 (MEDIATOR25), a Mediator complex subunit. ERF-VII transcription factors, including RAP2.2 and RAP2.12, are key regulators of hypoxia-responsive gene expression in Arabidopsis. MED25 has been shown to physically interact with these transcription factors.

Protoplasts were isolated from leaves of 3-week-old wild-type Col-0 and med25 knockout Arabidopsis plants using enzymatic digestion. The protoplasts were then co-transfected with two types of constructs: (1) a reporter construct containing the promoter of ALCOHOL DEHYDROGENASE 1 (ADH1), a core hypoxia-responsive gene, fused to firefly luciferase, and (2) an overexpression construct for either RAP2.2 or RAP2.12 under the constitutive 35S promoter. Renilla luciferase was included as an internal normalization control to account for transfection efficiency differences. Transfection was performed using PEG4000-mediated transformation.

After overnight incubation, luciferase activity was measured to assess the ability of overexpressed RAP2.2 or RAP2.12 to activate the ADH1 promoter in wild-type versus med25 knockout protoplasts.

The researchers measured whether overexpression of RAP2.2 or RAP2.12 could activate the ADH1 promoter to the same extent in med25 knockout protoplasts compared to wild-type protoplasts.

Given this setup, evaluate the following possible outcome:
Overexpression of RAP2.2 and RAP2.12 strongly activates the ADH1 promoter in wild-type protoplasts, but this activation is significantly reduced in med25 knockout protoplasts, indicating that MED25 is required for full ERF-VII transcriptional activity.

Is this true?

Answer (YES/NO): YES